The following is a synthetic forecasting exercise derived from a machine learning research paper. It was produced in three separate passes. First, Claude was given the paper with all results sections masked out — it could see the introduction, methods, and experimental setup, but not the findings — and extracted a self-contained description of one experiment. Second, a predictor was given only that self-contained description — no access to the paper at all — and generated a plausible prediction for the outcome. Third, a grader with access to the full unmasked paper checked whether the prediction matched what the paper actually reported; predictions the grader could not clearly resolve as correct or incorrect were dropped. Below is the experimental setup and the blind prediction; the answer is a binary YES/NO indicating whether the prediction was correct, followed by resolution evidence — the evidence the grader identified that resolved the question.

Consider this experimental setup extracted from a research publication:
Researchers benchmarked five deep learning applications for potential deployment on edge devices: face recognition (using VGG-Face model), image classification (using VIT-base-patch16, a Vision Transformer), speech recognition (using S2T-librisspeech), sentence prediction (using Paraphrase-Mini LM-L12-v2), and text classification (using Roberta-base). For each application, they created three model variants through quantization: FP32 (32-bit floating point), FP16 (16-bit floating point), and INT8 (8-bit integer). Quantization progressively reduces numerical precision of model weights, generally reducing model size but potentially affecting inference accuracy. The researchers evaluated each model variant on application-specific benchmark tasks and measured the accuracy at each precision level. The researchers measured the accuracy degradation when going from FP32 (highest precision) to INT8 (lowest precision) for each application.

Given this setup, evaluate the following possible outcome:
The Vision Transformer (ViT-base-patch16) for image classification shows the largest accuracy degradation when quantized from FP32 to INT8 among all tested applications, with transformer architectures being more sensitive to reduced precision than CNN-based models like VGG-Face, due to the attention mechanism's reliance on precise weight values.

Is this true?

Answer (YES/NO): NO